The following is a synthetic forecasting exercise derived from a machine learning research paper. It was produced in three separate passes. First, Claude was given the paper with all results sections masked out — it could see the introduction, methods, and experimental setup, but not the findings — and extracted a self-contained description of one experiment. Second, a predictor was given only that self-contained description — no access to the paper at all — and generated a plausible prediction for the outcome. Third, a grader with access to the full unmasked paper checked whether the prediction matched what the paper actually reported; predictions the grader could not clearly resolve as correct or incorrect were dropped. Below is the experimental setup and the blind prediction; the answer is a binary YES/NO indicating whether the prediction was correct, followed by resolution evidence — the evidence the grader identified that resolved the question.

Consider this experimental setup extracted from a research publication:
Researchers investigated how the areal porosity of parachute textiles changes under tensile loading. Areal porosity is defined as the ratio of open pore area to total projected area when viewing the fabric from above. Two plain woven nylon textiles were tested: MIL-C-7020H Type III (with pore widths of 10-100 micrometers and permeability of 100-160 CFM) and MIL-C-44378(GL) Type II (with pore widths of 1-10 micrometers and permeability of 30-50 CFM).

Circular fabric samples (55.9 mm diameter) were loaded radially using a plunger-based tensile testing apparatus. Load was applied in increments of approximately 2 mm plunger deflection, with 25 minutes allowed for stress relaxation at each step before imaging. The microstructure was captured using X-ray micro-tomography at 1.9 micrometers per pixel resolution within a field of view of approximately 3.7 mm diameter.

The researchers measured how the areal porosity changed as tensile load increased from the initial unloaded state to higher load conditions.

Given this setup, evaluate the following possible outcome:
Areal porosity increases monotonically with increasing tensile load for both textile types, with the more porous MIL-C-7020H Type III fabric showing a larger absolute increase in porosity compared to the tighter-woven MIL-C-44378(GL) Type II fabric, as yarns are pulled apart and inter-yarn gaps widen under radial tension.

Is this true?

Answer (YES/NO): YES